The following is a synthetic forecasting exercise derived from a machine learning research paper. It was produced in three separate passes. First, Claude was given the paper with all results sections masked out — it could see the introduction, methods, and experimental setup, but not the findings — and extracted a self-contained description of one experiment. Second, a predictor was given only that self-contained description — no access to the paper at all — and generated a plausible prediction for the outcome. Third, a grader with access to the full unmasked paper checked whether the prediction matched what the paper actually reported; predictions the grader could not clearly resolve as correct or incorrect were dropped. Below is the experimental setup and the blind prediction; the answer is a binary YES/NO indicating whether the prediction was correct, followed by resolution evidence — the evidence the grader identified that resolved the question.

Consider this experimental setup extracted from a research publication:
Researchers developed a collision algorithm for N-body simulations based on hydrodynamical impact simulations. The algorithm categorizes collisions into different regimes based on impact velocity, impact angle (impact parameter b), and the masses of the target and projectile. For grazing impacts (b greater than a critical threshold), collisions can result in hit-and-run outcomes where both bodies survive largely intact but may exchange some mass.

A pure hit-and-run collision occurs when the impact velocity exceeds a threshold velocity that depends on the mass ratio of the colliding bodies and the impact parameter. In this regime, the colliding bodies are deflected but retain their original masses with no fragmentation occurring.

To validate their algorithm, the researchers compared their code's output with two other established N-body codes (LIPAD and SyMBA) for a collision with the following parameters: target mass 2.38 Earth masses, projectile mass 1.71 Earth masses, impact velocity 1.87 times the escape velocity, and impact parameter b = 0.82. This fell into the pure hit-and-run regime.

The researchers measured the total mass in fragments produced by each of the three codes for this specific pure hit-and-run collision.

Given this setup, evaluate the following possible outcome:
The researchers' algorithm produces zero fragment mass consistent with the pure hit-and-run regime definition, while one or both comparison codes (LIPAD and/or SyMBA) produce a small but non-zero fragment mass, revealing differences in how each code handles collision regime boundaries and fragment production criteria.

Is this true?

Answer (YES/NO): YES